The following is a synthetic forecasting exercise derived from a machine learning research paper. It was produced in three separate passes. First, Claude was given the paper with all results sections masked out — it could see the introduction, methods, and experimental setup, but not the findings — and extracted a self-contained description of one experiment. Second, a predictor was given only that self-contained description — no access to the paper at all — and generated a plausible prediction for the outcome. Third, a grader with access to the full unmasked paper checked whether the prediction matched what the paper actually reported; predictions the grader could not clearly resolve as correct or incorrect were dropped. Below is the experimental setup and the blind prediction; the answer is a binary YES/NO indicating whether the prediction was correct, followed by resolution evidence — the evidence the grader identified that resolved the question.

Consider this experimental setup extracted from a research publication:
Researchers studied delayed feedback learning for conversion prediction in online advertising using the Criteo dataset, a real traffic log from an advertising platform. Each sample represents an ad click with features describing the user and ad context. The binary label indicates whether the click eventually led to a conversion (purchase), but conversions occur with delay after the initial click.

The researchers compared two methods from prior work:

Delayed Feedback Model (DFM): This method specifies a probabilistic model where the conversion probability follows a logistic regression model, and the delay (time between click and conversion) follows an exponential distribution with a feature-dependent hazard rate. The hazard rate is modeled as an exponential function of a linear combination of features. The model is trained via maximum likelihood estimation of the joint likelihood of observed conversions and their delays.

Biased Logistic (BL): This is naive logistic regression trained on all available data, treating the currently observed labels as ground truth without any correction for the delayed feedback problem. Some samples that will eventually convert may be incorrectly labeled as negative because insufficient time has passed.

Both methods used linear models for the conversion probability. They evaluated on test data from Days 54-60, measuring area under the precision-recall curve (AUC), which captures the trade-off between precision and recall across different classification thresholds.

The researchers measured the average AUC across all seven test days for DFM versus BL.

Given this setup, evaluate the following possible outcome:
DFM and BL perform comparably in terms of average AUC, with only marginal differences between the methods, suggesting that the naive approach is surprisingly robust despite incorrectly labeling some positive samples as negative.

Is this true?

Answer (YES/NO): YES